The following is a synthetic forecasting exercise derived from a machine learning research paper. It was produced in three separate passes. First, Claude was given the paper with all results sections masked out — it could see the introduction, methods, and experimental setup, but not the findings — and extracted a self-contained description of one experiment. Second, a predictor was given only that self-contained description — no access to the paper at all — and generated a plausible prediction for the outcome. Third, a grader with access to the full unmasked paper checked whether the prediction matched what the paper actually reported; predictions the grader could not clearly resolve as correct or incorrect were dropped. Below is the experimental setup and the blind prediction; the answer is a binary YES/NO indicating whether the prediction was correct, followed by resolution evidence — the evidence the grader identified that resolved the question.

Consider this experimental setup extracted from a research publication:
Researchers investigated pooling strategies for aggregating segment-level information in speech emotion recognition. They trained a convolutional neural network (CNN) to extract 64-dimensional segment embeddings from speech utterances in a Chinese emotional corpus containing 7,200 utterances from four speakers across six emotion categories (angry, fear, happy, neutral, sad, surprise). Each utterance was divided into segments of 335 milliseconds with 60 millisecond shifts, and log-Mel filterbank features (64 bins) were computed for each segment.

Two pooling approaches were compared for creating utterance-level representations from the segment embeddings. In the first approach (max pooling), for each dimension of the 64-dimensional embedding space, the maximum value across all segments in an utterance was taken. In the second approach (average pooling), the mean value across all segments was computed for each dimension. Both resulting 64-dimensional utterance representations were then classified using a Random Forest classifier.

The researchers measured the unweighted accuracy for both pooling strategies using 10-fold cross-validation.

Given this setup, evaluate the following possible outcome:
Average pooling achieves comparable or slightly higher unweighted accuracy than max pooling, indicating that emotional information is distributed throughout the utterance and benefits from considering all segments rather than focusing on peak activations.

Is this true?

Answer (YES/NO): YES